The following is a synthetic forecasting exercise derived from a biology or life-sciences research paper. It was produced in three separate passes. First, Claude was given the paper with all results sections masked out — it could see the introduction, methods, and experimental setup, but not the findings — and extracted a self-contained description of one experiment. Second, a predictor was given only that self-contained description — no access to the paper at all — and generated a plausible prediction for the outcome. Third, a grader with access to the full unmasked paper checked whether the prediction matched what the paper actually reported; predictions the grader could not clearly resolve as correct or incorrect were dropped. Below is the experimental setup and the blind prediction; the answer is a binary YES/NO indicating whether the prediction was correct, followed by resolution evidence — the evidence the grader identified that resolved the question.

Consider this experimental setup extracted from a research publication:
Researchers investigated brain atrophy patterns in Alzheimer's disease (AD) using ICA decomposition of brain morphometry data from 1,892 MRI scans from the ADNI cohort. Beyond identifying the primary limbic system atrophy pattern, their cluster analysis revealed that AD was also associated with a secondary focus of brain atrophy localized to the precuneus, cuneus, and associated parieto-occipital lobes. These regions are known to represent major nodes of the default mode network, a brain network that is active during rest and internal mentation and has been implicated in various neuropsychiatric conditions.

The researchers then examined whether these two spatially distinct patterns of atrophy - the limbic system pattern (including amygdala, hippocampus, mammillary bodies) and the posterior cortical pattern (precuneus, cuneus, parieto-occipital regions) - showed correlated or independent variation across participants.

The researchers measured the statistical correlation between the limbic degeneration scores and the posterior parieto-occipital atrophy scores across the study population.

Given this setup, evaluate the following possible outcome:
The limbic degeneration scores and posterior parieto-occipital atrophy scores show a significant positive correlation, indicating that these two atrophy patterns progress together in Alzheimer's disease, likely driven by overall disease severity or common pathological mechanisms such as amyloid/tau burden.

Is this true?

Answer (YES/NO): NO